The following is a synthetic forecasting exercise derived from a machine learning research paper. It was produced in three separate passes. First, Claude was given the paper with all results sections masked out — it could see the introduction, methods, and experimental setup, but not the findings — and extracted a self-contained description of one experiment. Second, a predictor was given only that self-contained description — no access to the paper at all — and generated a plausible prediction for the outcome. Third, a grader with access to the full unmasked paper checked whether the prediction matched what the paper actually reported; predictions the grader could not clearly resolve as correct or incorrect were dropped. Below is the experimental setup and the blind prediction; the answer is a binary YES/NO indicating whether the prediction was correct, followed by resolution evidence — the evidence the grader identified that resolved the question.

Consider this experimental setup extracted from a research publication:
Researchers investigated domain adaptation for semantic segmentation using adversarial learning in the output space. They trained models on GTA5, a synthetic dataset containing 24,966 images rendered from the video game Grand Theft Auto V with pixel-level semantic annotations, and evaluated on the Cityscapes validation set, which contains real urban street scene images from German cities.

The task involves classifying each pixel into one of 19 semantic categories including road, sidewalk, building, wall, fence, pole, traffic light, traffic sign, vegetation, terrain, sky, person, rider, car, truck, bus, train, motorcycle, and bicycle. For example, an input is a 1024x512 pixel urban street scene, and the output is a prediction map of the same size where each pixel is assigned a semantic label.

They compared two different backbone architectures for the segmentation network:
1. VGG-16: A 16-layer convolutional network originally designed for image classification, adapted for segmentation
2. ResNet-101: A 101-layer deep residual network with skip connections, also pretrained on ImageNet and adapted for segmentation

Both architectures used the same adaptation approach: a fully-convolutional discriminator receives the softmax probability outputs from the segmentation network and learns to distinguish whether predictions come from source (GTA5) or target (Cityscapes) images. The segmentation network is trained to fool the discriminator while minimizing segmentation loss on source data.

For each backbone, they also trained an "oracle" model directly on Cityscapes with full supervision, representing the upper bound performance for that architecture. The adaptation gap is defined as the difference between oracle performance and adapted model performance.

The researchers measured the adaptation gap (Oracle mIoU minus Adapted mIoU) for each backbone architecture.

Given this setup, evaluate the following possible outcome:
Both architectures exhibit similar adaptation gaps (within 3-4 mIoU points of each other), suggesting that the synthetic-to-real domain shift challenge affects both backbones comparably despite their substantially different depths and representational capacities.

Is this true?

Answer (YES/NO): NO